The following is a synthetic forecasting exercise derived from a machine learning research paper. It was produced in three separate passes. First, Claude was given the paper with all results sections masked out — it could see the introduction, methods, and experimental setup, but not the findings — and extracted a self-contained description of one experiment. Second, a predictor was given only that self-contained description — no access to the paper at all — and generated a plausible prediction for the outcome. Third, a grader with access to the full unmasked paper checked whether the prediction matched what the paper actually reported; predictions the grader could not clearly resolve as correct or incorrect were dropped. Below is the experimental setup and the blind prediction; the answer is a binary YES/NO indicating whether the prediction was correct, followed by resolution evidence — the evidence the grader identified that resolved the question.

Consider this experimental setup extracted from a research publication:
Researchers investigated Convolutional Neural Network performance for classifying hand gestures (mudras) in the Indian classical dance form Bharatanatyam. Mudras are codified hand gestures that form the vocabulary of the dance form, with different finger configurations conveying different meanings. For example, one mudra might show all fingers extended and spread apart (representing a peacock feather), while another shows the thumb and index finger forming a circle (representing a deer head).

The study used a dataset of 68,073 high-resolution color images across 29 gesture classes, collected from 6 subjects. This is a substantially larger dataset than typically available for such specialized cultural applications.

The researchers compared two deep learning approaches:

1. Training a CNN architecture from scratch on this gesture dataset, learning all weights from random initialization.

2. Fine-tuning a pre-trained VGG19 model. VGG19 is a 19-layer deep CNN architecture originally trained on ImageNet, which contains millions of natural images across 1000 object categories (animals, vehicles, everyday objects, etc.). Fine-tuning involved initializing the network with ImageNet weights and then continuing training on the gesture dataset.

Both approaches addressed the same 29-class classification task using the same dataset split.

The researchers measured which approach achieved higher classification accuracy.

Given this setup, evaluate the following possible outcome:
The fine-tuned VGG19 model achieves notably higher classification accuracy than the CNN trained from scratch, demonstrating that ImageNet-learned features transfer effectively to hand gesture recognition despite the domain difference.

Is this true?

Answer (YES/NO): NO